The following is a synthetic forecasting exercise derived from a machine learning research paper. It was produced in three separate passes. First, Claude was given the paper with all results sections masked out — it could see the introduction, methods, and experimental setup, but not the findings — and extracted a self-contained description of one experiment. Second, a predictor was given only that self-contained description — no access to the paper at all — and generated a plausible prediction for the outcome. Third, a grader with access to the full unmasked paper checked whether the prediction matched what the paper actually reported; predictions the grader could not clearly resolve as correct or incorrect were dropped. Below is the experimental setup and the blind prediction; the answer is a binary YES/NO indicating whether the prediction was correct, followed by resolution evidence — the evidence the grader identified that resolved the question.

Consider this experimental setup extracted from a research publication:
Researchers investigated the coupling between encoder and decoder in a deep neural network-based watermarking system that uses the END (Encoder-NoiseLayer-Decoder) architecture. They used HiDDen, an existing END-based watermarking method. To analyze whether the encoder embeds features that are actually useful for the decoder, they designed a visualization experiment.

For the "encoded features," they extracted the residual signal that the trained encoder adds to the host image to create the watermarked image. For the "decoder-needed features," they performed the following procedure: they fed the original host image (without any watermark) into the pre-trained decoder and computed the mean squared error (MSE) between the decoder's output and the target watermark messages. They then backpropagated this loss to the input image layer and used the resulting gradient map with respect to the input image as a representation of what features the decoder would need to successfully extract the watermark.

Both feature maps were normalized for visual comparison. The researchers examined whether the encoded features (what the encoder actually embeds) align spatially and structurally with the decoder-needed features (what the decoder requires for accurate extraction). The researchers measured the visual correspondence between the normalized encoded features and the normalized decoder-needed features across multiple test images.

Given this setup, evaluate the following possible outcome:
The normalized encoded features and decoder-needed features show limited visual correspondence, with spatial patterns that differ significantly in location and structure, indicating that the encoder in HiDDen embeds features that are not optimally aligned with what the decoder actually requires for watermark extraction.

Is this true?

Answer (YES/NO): YES